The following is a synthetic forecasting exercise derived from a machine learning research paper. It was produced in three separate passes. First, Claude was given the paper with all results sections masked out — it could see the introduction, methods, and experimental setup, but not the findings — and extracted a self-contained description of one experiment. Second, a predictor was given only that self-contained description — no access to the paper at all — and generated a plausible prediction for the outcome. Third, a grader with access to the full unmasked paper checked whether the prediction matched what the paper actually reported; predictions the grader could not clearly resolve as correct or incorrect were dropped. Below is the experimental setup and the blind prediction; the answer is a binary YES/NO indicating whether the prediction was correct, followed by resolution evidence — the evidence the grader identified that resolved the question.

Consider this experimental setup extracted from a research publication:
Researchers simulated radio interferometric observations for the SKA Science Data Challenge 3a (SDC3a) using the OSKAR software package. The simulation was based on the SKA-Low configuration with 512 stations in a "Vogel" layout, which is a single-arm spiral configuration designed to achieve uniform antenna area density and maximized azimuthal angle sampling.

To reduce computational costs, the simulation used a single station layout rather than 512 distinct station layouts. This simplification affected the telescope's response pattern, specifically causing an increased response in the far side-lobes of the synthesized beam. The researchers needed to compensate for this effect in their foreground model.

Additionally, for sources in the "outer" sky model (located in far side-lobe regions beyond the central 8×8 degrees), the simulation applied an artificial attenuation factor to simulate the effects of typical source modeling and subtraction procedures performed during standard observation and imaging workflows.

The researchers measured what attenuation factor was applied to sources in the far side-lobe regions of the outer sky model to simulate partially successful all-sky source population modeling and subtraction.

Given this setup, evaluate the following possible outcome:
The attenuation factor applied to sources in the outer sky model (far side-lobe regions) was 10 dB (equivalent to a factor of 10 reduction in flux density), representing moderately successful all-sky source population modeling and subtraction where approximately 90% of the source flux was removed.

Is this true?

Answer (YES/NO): NO